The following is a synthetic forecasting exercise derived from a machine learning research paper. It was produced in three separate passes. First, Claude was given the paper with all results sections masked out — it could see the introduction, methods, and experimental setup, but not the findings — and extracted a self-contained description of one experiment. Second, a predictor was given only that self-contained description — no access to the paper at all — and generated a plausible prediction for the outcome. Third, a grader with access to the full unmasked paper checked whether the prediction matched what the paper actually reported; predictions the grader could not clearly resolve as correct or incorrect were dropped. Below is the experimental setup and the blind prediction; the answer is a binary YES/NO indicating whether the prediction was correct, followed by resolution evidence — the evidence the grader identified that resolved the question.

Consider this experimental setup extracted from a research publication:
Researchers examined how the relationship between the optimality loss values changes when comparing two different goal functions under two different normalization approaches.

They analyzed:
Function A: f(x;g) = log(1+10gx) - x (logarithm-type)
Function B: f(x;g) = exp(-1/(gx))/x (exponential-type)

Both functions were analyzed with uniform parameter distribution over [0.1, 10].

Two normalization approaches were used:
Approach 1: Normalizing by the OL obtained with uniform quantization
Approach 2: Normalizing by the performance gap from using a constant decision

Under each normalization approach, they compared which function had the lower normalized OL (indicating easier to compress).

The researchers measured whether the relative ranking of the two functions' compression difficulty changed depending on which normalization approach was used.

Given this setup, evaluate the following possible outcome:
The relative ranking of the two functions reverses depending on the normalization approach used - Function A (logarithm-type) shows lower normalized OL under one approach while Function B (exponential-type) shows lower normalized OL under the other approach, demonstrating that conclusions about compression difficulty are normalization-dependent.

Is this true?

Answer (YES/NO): NO